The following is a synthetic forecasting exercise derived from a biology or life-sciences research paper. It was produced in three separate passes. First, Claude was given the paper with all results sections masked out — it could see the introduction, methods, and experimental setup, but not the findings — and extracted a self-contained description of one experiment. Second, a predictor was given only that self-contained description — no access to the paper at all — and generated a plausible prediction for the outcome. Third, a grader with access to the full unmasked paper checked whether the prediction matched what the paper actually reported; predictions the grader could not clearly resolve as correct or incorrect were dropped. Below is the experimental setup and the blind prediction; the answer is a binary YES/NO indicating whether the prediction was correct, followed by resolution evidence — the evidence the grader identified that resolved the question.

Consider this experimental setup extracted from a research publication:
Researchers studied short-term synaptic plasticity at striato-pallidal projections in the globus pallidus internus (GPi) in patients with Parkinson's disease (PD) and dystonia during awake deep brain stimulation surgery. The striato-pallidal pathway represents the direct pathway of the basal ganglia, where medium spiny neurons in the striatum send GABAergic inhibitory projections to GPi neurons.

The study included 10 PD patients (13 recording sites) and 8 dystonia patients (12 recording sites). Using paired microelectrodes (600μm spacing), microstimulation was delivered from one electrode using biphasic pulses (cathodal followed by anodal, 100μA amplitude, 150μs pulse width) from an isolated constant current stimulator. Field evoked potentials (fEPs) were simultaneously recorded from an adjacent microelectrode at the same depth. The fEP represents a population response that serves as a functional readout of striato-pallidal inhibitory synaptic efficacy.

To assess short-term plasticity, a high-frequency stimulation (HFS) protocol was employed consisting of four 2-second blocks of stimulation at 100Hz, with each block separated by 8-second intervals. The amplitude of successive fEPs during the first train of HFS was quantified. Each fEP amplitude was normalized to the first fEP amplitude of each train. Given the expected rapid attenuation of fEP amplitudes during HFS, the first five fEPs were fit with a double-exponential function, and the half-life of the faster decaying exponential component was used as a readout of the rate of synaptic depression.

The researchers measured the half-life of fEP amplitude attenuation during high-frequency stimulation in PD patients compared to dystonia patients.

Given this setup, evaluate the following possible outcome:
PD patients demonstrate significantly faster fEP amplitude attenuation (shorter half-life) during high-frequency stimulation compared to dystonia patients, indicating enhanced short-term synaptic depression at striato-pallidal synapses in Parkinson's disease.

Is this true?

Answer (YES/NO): YES